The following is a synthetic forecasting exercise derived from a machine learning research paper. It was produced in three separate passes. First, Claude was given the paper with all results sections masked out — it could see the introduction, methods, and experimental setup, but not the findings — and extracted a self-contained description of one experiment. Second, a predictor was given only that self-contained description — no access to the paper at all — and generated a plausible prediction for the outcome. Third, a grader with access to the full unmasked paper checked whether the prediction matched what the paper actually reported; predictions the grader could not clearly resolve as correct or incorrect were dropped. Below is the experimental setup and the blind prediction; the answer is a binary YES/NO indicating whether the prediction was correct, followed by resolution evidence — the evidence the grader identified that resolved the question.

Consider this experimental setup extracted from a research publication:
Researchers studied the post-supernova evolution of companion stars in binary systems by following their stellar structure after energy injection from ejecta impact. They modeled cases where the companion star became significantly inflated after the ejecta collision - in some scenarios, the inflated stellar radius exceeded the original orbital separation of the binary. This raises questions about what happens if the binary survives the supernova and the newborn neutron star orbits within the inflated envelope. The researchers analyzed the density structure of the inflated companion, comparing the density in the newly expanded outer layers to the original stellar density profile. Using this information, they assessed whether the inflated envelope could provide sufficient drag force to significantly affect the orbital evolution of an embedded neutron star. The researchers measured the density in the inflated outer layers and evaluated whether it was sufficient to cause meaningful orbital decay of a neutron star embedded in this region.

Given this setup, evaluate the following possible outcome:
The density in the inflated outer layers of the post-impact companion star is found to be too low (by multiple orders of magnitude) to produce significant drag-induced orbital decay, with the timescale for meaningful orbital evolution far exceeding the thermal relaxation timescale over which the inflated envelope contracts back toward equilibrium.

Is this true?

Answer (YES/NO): YES